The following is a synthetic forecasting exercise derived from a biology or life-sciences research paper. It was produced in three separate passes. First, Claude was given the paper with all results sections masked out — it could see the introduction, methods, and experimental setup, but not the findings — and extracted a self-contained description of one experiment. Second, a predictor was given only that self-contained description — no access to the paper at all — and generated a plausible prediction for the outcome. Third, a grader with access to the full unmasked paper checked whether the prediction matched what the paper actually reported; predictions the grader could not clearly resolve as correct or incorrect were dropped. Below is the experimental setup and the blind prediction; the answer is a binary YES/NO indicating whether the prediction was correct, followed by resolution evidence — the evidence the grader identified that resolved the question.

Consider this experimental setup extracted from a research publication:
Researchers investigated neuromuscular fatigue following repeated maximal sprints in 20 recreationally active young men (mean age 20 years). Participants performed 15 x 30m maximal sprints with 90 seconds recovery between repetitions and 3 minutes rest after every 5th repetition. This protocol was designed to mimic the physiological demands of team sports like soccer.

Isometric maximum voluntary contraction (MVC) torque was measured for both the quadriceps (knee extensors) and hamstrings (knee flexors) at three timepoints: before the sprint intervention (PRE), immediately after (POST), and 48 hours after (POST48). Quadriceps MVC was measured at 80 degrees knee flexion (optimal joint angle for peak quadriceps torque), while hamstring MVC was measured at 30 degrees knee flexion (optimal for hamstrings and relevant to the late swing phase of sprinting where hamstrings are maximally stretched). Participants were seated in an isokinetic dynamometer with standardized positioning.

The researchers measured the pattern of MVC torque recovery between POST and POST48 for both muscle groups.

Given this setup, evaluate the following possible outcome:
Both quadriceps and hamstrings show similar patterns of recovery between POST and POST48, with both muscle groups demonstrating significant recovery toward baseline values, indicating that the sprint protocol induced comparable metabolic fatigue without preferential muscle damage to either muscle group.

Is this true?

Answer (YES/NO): NO